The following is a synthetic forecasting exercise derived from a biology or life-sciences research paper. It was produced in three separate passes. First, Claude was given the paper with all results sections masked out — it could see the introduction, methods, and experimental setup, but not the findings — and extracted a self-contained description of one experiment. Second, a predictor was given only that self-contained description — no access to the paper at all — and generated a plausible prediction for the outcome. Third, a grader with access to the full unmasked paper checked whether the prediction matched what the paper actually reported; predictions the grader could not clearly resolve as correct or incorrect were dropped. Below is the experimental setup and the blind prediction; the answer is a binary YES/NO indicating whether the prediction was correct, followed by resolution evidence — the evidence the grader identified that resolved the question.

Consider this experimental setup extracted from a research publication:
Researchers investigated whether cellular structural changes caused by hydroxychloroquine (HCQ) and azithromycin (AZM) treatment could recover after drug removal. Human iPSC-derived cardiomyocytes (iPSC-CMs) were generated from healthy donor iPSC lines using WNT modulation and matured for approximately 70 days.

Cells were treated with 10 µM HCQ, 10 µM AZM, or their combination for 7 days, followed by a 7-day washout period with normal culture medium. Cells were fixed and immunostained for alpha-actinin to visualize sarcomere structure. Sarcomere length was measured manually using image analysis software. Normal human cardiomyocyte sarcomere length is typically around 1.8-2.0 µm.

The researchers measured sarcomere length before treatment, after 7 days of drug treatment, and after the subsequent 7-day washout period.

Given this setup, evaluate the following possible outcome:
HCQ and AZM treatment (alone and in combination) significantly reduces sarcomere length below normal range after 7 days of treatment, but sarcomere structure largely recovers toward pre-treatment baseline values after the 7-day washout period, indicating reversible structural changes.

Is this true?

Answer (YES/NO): NO